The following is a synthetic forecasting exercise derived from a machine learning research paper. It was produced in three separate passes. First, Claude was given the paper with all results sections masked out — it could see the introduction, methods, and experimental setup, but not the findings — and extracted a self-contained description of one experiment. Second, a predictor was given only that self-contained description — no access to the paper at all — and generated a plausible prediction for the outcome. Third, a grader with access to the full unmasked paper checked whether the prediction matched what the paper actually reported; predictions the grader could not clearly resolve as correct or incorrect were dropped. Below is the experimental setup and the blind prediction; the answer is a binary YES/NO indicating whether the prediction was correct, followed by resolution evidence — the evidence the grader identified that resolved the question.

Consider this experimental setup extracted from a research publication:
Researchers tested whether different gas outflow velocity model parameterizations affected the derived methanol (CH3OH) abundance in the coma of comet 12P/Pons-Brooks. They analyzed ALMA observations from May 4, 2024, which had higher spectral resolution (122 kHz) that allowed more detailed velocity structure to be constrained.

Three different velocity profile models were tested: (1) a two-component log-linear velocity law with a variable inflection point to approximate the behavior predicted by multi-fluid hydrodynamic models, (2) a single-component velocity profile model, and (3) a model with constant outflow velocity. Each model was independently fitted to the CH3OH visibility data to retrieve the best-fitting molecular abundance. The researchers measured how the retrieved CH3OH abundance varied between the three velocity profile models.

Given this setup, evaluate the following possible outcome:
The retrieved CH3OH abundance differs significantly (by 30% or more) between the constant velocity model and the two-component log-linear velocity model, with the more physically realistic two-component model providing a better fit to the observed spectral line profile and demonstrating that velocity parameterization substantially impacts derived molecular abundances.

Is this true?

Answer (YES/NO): NO